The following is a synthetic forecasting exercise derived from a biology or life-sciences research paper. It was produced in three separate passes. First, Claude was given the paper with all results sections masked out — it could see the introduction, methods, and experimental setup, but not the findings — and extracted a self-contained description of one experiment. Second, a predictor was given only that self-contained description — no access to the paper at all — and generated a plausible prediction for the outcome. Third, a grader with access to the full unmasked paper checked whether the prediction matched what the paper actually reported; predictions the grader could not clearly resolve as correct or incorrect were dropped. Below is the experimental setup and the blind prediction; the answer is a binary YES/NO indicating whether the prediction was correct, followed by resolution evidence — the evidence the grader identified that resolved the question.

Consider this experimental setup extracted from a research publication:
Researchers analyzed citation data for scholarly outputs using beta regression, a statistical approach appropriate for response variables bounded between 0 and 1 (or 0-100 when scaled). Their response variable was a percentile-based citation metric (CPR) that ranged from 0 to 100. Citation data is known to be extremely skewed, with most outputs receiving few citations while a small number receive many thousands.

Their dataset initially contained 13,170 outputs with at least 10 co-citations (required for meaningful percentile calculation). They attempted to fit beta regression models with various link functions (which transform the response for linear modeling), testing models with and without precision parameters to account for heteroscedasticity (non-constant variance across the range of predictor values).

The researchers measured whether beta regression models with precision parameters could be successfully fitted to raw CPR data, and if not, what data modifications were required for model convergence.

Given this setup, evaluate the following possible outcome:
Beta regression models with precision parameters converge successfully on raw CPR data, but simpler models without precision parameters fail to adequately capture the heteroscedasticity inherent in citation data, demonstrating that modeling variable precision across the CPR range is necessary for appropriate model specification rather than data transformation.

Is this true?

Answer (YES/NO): NO